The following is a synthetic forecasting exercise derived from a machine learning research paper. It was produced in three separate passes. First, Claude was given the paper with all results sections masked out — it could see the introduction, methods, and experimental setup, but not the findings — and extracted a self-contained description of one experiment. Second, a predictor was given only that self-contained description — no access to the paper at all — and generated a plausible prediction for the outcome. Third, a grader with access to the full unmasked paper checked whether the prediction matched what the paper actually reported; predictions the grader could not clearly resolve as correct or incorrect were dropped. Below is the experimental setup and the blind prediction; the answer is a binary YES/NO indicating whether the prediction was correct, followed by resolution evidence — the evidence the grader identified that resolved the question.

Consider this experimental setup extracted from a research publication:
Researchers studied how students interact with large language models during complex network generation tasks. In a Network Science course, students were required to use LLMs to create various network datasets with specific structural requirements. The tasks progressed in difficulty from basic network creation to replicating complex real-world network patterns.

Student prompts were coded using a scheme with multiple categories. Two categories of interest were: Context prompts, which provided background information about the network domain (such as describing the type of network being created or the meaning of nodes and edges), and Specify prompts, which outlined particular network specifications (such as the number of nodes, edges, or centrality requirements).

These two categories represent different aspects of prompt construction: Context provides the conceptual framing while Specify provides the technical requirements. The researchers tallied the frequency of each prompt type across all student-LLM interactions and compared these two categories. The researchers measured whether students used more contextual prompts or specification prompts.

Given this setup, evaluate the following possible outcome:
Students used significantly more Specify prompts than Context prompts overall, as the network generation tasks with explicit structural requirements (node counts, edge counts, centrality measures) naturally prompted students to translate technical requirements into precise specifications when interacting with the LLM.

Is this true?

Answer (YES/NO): YES